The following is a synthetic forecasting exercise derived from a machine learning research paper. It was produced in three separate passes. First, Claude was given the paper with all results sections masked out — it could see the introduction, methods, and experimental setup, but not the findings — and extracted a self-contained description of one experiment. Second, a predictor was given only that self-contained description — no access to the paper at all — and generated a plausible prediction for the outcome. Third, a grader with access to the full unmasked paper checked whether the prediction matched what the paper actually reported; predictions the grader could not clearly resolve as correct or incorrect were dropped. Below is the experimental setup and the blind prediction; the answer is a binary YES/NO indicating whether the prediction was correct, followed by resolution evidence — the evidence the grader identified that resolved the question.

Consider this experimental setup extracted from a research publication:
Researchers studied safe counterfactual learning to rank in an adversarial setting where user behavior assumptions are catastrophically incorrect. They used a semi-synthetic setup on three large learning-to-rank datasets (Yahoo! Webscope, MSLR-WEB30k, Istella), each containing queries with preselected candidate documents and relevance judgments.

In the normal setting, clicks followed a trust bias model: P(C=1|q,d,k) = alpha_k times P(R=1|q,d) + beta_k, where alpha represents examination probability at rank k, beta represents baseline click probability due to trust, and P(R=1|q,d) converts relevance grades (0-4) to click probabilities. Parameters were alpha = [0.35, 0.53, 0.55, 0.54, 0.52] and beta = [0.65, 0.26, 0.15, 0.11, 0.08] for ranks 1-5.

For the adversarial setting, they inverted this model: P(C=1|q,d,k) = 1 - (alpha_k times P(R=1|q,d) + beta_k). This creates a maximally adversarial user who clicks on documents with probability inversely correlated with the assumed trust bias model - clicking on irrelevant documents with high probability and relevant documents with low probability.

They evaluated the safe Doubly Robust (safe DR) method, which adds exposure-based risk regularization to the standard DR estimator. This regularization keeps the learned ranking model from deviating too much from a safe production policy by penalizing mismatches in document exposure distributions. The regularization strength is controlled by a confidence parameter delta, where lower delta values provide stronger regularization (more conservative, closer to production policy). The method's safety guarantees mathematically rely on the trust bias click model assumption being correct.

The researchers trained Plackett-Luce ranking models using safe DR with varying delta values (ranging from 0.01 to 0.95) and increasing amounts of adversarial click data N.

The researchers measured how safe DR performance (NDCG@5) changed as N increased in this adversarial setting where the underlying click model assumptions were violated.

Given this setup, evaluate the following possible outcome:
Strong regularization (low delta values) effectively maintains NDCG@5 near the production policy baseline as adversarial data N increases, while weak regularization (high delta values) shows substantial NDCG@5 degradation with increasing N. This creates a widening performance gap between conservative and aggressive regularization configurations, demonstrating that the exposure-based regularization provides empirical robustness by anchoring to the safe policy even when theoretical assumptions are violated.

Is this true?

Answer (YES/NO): NO